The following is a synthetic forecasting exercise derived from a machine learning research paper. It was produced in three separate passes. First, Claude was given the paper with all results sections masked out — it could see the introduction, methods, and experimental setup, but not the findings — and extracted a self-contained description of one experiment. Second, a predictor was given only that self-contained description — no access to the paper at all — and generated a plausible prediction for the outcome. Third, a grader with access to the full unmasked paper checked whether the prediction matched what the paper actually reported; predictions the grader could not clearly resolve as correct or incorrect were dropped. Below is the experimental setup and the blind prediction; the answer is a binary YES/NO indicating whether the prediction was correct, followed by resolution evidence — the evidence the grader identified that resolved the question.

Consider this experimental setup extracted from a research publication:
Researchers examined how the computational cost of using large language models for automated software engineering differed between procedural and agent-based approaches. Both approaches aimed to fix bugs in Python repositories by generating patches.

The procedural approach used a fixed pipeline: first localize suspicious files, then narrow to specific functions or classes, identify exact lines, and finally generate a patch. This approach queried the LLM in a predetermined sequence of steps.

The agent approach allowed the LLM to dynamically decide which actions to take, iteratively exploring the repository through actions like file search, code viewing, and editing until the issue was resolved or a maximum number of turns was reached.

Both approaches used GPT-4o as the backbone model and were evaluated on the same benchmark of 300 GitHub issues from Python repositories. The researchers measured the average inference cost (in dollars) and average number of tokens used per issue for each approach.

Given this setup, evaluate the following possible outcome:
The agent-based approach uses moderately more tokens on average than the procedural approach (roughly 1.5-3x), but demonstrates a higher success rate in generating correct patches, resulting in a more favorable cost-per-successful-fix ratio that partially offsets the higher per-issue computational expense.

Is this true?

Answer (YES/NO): NO